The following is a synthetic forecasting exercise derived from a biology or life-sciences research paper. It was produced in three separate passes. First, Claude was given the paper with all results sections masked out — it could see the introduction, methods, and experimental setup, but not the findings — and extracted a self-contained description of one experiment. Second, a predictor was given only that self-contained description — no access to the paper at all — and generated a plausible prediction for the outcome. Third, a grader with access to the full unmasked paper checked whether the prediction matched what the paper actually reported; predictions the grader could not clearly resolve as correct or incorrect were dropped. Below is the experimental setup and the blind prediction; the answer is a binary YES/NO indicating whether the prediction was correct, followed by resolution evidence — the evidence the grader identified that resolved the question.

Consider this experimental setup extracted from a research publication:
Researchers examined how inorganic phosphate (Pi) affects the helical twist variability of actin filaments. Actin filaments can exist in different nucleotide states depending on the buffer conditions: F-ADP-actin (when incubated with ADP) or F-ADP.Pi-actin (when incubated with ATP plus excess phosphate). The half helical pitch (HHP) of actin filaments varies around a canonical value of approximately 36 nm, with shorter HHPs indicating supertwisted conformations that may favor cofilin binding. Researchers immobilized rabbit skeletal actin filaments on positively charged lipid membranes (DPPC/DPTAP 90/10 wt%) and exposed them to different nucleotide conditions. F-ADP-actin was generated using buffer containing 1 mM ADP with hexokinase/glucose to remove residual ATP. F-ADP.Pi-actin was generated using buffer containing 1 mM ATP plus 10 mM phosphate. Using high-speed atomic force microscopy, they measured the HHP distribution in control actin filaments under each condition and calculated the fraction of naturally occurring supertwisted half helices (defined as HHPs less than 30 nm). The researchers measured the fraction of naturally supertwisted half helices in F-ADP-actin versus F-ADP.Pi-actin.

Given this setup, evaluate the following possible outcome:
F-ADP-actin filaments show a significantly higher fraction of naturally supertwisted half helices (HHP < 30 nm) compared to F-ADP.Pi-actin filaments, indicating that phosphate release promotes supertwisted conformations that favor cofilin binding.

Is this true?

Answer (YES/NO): YES